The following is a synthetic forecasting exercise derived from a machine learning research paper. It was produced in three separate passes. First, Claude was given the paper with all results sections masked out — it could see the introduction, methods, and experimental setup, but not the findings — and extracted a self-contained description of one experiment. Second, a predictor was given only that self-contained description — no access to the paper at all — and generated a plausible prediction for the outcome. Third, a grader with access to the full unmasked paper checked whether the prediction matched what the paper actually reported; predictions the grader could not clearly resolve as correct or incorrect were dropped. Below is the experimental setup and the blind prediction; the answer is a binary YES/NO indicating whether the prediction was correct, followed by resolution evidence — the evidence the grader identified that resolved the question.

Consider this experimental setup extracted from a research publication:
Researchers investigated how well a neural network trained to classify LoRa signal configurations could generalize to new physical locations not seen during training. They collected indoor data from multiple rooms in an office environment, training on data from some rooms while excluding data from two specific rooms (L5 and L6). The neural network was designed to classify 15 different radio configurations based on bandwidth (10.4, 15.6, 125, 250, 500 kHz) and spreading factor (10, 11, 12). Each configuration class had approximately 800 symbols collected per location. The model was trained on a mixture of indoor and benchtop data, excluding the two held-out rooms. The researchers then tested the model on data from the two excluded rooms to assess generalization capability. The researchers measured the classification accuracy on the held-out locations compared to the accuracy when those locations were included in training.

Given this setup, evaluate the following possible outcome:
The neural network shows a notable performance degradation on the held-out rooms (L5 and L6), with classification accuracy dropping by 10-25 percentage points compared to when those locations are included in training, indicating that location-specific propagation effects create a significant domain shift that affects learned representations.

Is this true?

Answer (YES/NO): NO